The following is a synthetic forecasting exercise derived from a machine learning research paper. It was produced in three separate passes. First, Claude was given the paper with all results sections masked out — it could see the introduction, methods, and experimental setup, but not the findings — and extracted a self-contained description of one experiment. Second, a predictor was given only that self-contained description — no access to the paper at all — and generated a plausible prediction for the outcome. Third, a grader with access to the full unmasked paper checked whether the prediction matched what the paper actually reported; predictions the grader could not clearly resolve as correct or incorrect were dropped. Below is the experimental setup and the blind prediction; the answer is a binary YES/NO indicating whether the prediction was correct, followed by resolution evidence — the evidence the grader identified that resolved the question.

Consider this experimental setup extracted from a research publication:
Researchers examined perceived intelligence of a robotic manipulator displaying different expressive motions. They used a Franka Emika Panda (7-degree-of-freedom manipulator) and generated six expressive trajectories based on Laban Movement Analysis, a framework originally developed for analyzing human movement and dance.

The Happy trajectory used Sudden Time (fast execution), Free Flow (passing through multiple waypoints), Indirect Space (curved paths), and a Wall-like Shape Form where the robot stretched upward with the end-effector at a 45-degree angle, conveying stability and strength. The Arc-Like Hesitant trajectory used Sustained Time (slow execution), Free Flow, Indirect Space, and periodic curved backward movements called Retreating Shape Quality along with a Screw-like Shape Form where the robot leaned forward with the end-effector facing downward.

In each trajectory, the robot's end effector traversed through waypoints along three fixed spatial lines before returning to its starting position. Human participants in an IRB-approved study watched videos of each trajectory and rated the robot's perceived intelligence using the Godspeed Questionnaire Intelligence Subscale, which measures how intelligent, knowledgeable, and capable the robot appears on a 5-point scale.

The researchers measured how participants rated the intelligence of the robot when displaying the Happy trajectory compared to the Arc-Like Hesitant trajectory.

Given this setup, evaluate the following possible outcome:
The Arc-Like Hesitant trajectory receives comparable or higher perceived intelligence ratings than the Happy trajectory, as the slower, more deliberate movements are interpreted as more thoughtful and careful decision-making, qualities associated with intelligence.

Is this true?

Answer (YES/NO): NO